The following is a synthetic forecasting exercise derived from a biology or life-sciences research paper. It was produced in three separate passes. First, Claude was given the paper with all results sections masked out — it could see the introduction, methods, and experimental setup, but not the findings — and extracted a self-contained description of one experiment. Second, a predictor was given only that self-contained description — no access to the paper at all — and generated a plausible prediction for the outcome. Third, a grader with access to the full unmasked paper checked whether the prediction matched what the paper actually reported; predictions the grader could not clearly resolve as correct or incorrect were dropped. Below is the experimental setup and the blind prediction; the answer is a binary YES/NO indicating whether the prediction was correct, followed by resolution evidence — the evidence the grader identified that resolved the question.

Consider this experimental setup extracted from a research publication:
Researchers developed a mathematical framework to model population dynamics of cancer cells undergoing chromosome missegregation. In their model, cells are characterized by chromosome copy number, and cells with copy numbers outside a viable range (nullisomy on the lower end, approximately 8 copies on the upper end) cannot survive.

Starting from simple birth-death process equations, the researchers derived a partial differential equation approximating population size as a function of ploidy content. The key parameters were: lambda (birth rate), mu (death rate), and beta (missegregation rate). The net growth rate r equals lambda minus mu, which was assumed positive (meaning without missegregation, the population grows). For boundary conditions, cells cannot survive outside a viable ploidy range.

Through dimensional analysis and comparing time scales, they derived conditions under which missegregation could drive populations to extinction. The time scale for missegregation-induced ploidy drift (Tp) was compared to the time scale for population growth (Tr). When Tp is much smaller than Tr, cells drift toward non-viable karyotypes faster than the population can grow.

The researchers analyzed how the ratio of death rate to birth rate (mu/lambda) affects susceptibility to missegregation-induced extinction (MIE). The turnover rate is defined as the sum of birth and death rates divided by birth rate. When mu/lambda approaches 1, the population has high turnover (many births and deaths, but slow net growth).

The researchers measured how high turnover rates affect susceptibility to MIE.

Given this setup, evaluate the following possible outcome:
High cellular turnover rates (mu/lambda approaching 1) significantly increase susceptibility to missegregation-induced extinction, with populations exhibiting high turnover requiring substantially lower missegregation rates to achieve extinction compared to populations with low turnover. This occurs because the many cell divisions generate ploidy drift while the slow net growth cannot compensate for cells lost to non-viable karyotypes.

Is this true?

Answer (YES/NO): YES